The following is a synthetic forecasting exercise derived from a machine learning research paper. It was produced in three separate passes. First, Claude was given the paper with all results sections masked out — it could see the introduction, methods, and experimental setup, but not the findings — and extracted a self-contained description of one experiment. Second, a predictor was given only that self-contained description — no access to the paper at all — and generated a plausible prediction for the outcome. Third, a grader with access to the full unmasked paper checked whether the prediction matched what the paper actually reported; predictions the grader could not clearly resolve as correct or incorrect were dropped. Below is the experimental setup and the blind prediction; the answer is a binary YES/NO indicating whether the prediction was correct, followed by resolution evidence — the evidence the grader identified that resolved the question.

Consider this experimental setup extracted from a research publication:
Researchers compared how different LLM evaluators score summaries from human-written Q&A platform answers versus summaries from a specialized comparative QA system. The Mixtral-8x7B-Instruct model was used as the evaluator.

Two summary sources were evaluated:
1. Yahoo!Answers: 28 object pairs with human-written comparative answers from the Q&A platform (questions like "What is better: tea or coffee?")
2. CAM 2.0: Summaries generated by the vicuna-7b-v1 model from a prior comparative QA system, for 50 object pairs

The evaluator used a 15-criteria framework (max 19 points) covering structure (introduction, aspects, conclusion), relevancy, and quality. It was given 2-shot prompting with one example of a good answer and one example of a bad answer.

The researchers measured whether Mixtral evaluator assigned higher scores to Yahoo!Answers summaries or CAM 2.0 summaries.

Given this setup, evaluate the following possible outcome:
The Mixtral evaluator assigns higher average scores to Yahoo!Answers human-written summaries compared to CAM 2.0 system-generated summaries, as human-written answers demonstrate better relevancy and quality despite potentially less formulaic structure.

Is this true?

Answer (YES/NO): YES